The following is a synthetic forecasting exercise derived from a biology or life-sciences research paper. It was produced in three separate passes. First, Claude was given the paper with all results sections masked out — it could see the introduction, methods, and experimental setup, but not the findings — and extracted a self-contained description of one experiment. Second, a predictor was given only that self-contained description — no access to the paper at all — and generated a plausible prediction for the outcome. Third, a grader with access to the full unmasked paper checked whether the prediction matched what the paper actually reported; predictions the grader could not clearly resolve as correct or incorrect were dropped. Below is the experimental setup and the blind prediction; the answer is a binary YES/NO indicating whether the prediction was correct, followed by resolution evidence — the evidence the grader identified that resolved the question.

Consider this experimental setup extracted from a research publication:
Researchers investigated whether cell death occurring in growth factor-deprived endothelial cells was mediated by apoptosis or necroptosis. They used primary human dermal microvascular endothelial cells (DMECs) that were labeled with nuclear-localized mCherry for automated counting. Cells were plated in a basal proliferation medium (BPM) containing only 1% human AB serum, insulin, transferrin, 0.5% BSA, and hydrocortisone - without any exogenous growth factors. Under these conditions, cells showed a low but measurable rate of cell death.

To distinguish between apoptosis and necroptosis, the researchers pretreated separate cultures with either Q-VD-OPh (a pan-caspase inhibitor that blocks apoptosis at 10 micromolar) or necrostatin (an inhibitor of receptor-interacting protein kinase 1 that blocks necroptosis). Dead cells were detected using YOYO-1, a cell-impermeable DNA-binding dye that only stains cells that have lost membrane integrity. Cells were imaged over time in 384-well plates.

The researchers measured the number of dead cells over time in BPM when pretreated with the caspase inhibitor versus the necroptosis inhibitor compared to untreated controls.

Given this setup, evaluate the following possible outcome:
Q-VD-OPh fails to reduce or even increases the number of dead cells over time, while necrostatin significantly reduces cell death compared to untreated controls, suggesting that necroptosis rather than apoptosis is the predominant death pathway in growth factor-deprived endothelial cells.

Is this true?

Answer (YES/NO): NO